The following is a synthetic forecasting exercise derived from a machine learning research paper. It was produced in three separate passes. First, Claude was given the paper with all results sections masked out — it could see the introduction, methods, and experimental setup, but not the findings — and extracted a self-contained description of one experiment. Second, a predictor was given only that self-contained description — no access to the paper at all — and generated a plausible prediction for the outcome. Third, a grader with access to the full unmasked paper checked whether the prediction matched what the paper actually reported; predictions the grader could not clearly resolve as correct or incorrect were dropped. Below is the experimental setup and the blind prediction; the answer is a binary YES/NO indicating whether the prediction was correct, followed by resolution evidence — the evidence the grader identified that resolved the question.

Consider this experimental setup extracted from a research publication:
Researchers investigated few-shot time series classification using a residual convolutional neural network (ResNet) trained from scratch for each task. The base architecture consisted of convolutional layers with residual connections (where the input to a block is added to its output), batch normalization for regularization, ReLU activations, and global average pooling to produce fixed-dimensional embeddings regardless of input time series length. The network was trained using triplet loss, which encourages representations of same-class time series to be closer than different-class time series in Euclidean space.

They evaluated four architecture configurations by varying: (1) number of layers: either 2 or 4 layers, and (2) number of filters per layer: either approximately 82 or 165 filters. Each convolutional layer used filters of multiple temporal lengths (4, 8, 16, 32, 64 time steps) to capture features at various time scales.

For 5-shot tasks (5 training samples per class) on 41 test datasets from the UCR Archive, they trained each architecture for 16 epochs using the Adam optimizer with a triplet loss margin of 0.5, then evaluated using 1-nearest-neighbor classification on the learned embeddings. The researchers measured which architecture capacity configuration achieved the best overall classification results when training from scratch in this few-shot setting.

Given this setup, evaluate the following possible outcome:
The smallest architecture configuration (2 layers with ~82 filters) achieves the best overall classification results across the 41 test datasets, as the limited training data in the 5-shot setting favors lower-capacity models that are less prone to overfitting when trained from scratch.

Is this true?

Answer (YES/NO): NO